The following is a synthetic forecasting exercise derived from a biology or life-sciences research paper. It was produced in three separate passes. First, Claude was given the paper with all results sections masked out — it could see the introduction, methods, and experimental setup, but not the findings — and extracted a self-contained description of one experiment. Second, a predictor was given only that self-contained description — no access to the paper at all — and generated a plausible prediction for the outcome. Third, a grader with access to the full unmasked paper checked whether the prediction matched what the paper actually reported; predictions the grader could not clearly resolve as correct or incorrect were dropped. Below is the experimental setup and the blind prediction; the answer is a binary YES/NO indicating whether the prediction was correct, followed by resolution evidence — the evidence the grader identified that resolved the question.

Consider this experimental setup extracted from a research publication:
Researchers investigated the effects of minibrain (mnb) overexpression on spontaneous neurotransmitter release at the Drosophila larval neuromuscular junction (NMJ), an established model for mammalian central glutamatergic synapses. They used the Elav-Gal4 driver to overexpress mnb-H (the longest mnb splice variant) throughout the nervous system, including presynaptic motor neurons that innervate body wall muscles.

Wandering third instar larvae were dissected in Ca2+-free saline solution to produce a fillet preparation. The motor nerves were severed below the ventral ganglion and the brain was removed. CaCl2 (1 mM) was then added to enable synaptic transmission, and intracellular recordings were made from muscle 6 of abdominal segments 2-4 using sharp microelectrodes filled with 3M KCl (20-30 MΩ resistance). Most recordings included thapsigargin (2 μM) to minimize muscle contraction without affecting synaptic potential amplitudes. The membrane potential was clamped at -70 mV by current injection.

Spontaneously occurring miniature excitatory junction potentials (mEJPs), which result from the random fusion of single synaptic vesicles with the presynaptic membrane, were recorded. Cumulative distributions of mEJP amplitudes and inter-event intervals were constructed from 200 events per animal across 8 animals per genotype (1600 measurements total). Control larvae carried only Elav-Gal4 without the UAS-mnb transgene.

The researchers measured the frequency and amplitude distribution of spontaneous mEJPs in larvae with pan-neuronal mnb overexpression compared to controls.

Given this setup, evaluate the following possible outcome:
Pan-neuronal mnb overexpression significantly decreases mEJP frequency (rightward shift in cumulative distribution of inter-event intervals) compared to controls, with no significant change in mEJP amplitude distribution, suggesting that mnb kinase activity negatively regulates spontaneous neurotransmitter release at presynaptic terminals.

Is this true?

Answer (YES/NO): NO